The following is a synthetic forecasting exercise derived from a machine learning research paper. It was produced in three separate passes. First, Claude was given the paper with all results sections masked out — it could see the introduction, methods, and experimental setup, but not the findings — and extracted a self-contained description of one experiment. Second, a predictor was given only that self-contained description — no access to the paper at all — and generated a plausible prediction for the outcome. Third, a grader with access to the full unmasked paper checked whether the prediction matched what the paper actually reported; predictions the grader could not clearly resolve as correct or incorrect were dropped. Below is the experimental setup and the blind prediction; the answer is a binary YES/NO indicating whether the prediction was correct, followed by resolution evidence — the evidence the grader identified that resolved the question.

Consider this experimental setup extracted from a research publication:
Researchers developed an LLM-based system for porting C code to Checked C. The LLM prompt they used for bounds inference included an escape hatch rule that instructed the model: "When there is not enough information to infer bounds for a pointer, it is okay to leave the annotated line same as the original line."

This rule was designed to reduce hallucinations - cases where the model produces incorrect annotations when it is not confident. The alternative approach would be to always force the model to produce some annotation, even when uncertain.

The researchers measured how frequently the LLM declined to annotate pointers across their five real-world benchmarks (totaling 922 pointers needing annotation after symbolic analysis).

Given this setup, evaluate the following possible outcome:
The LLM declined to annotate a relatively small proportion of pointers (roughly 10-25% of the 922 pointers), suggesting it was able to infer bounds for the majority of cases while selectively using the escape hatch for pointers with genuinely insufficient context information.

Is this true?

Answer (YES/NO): NO